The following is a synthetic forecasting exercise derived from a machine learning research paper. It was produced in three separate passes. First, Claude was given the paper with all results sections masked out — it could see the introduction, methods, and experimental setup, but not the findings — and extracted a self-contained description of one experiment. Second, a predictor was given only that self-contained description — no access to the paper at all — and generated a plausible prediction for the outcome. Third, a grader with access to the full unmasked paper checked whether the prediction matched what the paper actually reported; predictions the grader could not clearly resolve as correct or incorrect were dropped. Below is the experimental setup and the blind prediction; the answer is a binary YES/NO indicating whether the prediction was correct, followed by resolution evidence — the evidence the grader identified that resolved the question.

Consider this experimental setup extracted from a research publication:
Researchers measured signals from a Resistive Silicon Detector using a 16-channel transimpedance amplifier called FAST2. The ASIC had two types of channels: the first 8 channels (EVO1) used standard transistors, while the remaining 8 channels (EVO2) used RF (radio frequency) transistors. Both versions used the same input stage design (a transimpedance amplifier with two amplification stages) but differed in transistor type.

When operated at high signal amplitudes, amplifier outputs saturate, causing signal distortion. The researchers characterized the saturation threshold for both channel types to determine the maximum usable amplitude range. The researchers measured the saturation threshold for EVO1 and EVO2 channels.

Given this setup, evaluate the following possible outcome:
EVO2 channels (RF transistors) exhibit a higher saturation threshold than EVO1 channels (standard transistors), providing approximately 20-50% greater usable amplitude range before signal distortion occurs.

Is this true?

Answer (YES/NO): NO